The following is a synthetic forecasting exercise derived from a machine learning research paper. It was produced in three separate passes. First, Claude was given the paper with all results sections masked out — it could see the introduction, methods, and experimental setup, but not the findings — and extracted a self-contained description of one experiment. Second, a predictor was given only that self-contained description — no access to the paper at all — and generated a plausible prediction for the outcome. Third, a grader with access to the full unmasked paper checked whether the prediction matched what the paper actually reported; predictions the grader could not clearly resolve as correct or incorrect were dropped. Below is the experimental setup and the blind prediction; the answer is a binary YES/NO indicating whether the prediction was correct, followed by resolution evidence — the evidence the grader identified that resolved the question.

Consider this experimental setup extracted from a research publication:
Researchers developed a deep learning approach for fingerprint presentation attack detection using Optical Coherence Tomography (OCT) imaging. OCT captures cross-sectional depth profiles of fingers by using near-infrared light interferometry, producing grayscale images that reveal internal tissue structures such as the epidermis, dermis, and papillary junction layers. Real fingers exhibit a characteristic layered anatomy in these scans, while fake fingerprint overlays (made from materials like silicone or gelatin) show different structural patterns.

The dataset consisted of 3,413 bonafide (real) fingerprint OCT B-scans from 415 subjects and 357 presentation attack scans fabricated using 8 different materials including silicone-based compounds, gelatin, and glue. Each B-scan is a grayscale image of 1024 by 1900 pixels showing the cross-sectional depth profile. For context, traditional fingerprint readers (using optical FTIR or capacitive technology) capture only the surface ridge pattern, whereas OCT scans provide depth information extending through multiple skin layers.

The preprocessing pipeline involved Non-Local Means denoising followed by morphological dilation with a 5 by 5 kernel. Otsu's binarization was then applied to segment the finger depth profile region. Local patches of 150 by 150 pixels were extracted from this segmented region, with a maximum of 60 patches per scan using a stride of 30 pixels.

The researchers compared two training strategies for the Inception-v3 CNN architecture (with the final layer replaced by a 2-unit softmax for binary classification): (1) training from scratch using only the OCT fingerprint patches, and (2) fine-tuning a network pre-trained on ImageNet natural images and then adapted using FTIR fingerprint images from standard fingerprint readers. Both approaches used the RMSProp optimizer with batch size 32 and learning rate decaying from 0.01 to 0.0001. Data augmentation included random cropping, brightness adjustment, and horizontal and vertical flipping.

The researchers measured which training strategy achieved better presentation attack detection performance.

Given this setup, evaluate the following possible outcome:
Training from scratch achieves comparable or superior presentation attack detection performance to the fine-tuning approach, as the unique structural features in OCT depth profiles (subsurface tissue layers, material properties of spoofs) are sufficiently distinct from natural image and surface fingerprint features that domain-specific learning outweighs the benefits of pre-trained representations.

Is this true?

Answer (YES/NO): YES